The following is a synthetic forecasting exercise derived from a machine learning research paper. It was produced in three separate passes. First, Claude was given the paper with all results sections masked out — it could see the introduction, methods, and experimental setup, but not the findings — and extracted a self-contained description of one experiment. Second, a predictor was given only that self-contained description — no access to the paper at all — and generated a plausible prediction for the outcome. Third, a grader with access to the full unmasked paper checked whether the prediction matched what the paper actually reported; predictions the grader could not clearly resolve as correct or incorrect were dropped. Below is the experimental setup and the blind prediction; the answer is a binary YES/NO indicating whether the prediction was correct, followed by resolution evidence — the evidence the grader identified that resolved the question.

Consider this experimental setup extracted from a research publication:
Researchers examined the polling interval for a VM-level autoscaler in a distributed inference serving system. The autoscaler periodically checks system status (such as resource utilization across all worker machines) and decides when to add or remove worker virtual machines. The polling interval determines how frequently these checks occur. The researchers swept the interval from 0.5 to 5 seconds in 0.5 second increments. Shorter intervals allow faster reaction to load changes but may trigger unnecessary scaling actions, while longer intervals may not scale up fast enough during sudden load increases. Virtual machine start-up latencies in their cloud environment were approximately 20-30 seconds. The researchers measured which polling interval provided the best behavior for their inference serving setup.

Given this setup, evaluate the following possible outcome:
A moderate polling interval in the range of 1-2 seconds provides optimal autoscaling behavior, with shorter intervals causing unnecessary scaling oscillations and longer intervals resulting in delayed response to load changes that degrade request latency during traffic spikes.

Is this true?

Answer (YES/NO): YES